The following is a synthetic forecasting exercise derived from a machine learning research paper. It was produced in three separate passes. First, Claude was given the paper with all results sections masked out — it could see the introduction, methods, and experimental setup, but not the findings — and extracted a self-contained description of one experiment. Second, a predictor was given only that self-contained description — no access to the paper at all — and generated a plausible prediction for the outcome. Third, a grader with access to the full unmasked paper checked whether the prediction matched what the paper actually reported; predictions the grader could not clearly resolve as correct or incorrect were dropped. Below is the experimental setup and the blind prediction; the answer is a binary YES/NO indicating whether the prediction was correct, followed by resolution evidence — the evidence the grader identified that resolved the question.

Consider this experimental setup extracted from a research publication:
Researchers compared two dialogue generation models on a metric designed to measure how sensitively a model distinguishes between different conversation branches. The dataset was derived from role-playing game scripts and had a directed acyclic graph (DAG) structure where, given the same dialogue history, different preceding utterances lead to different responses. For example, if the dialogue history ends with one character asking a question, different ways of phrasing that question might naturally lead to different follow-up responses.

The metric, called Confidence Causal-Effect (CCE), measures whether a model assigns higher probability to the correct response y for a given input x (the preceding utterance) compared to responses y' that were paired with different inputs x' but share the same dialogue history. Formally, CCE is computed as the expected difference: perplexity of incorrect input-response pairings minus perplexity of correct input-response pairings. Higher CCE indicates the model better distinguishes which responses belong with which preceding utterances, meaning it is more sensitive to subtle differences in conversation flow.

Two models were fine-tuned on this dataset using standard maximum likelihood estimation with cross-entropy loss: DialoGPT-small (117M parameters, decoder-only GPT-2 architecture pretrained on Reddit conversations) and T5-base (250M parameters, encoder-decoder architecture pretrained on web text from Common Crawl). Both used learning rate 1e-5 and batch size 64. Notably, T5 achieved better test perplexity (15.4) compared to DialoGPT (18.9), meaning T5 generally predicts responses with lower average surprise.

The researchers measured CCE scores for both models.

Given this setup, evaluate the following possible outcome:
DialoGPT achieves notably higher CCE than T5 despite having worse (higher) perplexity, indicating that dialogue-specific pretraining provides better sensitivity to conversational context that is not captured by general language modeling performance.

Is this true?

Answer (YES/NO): YES